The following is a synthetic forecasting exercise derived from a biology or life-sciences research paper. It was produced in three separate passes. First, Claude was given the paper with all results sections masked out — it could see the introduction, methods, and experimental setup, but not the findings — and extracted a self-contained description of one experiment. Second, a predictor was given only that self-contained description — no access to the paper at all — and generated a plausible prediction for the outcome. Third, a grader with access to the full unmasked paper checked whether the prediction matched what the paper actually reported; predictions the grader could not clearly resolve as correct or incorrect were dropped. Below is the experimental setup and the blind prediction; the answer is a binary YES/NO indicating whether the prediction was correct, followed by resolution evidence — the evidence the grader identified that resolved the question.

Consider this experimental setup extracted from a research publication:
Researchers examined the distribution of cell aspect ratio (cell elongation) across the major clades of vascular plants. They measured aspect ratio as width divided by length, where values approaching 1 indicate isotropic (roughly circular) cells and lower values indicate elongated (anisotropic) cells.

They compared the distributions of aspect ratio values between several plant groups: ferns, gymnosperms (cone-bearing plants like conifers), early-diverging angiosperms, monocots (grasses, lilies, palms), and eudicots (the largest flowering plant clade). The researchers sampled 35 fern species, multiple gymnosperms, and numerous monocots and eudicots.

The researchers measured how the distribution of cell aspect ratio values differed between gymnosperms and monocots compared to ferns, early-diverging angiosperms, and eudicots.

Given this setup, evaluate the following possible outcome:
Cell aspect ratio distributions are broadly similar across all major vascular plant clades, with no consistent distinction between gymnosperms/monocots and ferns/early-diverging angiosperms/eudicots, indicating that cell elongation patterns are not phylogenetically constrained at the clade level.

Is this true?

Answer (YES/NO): NO